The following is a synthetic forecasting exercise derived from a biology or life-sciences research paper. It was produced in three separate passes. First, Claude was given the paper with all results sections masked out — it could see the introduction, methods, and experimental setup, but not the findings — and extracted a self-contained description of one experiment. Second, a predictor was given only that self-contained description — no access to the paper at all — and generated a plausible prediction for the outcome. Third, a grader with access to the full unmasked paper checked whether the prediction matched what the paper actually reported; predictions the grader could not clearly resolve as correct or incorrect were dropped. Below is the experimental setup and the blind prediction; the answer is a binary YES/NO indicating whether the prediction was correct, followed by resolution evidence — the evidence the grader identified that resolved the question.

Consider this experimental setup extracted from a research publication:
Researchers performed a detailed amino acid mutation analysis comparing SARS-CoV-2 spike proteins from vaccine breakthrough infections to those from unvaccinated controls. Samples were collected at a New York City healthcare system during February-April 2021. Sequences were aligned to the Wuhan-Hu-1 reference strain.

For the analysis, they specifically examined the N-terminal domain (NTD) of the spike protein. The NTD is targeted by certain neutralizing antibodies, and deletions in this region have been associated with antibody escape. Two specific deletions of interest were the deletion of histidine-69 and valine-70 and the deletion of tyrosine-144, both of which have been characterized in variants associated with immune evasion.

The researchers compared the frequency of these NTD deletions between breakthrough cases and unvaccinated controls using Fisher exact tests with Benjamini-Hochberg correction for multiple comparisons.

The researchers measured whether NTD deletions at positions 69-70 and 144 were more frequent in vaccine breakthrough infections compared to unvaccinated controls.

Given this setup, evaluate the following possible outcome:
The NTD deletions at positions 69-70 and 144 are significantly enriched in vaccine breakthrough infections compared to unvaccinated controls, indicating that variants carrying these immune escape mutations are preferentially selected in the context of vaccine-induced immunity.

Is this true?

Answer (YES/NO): NO